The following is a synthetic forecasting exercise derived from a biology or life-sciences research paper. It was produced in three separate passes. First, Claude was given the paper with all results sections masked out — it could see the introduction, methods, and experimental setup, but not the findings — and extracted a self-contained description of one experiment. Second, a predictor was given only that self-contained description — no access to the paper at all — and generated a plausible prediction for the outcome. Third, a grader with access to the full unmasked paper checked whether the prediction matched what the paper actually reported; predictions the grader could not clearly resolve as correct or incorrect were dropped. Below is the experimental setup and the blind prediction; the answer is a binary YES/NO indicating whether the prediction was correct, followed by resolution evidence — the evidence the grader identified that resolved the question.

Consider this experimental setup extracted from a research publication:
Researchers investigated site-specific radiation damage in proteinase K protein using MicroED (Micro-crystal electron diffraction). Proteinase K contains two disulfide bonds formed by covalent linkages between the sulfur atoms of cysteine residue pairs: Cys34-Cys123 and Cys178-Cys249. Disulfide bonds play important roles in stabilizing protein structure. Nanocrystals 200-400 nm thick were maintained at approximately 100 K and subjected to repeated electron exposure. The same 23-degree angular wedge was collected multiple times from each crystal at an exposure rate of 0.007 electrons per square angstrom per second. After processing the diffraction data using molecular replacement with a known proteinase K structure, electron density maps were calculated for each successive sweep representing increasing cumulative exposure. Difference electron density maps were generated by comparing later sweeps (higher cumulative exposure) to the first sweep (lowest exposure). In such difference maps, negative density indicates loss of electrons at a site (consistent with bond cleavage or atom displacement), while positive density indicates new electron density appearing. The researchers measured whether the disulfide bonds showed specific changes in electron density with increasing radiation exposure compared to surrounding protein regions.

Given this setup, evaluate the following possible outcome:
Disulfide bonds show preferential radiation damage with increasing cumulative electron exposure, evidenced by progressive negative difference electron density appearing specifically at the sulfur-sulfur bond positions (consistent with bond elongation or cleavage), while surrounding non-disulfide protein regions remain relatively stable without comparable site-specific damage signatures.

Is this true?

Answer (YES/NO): NO